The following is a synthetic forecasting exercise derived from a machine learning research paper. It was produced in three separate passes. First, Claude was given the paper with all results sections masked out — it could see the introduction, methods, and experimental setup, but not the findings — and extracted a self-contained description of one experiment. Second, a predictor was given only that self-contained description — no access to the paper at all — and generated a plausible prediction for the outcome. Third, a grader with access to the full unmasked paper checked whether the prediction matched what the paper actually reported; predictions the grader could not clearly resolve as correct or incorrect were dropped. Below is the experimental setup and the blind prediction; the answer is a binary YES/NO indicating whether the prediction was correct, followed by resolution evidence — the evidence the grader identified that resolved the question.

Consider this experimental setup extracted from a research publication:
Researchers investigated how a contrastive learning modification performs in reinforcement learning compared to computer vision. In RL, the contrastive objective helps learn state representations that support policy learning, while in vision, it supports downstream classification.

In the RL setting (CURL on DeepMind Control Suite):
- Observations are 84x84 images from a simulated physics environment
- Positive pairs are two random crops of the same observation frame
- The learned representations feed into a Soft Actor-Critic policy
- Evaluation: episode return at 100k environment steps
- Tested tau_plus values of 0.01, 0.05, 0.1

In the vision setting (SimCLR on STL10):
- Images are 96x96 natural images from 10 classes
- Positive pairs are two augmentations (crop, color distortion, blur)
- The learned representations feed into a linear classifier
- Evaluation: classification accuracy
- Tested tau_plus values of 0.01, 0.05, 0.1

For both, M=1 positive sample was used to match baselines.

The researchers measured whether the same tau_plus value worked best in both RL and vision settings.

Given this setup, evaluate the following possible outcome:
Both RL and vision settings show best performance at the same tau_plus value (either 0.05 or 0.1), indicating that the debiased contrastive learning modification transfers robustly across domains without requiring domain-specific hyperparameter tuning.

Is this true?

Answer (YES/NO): NO